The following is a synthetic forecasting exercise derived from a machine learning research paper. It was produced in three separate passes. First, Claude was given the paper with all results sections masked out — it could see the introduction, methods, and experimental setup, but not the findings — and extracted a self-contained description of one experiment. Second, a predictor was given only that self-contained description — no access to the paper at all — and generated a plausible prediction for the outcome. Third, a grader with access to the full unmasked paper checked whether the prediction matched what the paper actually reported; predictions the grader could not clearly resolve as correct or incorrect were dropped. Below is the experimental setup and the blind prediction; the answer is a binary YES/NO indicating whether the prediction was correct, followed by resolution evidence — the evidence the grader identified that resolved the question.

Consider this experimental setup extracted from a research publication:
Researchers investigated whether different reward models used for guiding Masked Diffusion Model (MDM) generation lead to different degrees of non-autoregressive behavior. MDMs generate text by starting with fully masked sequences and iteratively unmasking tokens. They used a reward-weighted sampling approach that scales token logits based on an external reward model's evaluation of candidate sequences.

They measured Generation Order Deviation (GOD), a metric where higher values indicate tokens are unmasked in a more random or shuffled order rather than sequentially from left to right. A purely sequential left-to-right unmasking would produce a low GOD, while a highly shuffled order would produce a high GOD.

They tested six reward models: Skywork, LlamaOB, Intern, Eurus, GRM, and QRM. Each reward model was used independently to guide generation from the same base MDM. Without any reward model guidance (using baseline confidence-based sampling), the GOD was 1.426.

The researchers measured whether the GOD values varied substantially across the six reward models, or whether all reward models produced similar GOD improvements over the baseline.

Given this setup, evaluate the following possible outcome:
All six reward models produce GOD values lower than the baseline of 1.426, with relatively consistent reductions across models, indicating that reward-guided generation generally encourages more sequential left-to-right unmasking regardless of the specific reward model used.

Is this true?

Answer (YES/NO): NO